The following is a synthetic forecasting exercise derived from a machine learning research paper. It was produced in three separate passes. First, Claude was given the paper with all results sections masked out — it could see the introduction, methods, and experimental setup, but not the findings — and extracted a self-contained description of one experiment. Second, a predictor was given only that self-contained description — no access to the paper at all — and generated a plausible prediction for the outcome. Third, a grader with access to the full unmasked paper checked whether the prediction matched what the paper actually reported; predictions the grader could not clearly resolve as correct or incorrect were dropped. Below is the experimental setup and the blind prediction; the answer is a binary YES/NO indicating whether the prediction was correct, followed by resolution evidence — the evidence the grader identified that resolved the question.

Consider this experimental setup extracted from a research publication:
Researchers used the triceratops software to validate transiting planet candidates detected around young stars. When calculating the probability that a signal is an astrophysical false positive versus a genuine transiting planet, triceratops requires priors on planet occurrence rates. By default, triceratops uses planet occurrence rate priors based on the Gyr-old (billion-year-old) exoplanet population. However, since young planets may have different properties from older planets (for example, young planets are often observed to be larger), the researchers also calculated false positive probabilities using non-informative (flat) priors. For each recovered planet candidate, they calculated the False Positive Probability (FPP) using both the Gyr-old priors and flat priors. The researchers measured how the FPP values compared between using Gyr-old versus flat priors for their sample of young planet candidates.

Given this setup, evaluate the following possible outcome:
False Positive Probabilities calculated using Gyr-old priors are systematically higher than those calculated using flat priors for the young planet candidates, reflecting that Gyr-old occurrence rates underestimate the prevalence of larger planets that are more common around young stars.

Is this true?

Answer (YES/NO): NO